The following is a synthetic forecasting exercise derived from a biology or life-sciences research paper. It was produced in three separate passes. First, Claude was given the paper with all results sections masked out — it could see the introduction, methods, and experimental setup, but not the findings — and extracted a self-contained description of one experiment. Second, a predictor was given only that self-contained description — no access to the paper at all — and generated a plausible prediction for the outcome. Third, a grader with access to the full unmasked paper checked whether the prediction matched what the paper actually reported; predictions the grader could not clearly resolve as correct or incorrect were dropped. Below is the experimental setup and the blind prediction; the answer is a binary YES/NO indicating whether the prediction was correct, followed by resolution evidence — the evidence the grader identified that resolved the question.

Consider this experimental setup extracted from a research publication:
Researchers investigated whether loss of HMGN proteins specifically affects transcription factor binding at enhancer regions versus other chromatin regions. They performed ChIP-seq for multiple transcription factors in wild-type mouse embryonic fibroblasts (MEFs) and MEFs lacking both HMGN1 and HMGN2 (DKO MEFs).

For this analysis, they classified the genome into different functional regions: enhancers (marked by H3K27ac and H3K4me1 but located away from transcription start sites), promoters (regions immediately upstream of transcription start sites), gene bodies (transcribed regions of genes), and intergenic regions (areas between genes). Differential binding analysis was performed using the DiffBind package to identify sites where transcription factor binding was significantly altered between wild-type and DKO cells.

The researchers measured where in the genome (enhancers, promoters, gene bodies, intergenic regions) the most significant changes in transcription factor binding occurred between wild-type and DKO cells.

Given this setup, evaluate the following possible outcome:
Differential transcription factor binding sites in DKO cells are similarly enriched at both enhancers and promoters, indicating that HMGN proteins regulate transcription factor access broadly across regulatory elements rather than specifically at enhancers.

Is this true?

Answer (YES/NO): YES